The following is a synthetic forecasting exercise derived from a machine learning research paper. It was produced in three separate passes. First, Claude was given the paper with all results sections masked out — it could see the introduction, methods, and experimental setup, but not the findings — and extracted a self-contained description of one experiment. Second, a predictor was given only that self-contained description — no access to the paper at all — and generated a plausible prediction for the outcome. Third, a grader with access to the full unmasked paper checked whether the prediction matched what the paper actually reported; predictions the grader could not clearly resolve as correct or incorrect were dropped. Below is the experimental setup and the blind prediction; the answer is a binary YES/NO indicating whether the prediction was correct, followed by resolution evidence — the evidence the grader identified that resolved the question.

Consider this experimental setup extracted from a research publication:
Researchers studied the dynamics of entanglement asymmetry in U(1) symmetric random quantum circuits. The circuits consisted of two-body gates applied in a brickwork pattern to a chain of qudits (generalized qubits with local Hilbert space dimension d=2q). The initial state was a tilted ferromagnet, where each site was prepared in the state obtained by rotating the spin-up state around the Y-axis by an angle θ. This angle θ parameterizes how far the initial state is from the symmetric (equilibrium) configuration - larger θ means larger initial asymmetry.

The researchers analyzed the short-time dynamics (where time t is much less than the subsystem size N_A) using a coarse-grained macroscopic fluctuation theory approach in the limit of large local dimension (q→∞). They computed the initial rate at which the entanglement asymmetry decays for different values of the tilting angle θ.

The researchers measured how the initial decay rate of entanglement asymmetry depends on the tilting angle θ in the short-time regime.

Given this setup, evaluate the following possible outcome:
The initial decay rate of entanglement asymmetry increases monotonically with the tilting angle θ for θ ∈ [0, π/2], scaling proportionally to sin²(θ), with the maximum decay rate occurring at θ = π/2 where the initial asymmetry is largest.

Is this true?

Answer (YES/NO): NO